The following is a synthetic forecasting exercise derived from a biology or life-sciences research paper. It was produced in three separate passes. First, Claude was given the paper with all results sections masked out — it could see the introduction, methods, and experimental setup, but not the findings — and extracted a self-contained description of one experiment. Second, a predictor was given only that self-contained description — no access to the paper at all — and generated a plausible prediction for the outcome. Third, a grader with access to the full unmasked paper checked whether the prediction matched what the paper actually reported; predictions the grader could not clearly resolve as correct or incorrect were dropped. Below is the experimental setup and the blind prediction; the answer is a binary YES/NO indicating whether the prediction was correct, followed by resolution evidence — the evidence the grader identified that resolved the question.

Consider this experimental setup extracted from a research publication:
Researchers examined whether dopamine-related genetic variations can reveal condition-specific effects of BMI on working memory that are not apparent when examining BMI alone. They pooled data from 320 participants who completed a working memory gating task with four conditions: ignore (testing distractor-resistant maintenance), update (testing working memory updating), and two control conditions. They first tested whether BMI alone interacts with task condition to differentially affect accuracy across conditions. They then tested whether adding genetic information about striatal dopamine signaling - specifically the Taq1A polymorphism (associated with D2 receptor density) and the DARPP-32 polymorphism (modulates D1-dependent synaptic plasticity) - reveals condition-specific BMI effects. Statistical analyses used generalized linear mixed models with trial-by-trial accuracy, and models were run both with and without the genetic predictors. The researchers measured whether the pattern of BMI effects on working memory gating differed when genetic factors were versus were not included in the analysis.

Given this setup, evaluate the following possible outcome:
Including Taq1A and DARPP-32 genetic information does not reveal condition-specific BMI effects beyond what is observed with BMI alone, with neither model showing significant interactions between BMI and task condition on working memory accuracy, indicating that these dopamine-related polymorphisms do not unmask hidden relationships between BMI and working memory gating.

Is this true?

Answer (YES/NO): NO